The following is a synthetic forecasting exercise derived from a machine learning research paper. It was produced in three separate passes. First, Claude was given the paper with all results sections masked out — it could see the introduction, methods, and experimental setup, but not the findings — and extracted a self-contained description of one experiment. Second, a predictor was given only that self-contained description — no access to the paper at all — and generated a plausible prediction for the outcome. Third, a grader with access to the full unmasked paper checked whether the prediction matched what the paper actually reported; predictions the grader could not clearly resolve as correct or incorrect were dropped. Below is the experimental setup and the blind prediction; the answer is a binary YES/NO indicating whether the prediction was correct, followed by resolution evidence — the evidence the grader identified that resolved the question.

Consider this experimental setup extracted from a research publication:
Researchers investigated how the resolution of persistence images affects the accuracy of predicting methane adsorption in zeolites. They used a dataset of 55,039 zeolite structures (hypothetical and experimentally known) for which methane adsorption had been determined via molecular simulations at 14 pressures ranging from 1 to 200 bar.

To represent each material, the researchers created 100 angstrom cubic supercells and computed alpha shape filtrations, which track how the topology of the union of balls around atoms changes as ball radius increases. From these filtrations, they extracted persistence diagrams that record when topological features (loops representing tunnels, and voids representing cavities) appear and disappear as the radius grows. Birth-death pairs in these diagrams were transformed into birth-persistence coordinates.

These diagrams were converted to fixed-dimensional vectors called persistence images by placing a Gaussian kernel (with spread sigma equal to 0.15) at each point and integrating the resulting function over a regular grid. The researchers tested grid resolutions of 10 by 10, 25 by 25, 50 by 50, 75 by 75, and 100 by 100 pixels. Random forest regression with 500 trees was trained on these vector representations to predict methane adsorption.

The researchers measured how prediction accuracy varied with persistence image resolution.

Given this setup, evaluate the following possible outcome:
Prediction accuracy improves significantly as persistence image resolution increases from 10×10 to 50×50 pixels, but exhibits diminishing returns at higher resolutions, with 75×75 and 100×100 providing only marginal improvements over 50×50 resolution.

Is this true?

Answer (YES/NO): NO